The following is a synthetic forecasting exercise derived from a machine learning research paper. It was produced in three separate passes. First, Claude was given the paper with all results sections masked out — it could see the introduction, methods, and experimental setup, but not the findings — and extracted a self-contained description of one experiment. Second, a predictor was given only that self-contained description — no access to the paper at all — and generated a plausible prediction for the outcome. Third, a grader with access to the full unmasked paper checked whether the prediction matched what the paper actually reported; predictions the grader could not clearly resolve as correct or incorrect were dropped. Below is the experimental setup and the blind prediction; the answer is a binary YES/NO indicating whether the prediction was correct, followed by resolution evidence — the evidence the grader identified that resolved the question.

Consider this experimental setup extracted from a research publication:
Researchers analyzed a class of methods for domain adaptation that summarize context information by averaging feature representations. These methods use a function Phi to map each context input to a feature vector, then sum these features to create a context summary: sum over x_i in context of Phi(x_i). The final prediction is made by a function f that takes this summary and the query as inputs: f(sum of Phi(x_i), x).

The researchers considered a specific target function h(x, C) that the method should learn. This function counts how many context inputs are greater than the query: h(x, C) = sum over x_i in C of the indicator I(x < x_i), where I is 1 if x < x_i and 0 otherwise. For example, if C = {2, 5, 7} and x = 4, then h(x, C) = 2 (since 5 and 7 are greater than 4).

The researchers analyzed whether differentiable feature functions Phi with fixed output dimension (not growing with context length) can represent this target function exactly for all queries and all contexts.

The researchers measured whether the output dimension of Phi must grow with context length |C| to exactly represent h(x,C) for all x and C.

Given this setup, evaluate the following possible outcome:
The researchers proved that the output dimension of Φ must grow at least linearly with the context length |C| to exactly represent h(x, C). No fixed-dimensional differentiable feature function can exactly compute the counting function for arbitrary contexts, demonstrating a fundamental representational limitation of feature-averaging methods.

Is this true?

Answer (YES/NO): YES